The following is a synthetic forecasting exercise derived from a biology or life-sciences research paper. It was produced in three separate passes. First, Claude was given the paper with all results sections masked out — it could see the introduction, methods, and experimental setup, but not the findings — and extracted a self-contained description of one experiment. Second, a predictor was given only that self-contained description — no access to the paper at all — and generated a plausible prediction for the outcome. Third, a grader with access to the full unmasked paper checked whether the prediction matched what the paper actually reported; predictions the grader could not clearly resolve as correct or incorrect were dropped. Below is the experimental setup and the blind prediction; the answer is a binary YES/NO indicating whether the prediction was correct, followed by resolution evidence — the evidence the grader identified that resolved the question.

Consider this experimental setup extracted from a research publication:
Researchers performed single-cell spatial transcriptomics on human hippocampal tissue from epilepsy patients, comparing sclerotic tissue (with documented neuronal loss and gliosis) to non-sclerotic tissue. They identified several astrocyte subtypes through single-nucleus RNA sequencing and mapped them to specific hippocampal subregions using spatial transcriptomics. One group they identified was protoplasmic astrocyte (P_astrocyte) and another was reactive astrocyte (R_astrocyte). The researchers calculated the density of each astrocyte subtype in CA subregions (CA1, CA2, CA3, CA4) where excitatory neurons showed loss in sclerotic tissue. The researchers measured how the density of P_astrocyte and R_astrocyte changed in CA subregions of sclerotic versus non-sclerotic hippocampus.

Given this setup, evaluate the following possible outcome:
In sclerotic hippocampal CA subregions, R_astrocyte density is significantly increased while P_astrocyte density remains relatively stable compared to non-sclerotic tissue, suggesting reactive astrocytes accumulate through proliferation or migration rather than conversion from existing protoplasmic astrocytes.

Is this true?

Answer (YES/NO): NO